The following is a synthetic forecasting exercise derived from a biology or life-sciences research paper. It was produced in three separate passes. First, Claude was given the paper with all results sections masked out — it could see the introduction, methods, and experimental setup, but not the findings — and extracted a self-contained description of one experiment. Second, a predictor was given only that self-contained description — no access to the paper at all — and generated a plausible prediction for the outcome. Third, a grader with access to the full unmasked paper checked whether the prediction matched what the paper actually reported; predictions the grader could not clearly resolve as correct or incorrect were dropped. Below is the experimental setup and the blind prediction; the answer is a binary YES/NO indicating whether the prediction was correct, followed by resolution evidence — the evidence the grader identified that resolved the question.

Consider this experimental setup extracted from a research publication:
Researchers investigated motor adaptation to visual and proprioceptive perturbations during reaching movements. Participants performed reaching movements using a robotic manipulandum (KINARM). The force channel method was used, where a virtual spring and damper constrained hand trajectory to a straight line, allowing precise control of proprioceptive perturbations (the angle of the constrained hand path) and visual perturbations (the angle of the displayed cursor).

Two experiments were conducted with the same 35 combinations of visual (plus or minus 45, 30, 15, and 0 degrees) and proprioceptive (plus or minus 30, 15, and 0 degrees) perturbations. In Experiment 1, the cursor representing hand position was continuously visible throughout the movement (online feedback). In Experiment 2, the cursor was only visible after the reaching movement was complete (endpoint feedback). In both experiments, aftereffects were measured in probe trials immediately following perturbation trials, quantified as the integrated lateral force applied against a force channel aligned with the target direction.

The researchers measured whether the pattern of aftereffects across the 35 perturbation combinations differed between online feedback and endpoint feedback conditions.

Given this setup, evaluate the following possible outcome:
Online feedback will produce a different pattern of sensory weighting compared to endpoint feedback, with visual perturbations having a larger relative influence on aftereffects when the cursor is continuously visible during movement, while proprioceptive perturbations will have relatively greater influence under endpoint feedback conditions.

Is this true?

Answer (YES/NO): YES